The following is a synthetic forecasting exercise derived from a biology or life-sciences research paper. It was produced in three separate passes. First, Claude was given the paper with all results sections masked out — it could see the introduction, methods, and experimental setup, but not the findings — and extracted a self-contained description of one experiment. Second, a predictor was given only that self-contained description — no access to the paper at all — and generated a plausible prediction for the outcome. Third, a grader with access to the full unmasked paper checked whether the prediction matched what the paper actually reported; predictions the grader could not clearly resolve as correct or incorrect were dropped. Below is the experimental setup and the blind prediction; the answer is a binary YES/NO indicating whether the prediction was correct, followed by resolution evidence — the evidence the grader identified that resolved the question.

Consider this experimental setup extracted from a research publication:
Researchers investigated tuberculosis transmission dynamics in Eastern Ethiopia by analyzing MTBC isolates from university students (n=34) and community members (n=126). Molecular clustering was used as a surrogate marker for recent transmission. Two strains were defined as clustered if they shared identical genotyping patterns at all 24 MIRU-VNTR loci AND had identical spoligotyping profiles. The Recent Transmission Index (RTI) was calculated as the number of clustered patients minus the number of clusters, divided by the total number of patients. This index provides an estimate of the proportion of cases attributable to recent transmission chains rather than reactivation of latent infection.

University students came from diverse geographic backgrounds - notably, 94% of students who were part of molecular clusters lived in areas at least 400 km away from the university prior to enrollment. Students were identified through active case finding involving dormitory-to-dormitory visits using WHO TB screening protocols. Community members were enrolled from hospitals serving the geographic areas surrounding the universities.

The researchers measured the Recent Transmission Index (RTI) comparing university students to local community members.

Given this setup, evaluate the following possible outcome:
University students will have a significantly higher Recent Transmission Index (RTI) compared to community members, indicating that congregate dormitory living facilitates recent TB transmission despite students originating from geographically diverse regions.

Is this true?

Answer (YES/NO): NO